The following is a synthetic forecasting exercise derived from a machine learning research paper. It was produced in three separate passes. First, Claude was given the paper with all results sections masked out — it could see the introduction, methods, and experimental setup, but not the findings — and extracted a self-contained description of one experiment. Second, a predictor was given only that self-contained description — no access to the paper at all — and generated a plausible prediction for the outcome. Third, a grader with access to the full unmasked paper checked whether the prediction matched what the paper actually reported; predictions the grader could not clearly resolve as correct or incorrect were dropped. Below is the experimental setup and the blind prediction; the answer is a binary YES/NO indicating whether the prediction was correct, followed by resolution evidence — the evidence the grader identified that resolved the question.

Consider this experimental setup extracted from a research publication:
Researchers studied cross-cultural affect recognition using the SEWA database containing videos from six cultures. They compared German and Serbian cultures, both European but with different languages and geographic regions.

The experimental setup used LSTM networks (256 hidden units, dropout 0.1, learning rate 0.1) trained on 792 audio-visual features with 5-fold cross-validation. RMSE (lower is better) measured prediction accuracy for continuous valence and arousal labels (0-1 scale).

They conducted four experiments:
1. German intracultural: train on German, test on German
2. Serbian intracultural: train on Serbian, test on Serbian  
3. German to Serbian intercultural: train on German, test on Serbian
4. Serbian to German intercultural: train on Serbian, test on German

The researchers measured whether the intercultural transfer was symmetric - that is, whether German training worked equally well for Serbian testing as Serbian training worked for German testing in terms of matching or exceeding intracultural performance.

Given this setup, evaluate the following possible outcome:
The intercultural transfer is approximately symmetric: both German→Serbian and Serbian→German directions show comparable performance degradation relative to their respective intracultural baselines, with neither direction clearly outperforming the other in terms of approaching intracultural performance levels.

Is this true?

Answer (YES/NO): NO